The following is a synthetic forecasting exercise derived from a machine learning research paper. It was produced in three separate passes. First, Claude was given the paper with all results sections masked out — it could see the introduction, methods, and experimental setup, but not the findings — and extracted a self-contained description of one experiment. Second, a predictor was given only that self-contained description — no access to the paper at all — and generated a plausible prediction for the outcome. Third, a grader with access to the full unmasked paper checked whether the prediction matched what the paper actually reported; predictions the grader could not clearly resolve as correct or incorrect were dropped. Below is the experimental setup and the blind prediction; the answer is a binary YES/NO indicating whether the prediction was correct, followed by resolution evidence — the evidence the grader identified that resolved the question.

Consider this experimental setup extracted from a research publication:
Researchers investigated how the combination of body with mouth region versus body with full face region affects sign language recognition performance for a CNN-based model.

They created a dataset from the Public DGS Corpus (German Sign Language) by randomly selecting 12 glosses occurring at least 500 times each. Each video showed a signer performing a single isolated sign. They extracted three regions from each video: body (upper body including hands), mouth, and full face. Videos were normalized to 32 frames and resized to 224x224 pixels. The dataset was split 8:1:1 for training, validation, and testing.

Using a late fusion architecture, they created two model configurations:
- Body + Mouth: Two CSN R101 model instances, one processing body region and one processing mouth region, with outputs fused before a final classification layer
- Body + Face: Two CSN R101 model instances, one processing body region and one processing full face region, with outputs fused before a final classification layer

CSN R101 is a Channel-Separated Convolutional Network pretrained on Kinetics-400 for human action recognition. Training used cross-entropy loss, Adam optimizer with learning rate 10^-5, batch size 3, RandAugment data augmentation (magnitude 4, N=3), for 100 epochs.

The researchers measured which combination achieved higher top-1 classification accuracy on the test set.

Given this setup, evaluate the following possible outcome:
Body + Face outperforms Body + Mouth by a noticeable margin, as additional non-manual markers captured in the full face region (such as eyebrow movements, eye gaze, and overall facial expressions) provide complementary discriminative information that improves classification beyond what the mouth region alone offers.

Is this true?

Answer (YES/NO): NO